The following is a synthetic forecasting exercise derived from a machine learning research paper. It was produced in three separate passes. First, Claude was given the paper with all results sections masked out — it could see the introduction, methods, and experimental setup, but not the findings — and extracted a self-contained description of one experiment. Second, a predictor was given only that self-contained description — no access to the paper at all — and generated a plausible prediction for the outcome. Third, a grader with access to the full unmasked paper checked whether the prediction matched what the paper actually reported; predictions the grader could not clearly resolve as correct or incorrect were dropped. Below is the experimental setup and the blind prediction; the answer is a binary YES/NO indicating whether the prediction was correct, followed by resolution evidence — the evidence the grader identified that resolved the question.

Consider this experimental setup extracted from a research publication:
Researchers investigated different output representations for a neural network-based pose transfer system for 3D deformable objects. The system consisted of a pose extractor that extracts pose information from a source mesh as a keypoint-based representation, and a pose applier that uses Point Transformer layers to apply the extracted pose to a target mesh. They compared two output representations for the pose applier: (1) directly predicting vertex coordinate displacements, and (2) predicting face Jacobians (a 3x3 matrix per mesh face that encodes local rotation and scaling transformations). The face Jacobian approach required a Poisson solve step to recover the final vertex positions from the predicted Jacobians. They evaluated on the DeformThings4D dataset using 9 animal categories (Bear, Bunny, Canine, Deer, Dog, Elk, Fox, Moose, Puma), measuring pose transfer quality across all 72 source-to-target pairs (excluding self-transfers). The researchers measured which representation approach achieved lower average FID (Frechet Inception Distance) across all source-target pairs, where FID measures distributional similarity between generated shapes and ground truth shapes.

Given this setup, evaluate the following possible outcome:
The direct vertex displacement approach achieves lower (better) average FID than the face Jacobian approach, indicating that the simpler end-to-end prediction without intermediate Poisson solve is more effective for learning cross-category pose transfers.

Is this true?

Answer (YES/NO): NO